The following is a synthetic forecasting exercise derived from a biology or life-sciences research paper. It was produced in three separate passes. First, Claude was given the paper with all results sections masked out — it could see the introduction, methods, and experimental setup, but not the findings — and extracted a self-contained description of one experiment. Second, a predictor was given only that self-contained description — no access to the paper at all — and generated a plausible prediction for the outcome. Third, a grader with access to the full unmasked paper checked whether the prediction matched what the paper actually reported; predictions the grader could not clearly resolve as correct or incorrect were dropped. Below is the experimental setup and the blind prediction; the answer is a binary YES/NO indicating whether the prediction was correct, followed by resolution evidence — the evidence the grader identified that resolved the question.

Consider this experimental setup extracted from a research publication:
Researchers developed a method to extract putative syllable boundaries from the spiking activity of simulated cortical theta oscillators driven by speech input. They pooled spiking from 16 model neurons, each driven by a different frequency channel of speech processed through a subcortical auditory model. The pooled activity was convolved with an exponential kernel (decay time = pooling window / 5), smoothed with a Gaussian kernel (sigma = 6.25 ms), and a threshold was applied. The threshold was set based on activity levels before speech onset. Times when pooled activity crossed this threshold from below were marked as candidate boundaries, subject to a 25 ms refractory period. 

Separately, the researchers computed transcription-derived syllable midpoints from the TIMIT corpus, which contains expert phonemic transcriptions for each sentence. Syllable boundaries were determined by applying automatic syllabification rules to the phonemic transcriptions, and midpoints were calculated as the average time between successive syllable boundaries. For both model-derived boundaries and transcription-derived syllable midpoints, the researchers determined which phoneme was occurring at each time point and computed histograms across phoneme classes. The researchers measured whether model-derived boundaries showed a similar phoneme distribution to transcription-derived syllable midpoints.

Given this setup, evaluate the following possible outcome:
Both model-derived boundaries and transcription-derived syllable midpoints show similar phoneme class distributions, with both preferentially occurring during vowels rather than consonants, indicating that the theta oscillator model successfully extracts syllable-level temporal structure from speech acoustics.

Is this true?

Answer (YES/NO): YES